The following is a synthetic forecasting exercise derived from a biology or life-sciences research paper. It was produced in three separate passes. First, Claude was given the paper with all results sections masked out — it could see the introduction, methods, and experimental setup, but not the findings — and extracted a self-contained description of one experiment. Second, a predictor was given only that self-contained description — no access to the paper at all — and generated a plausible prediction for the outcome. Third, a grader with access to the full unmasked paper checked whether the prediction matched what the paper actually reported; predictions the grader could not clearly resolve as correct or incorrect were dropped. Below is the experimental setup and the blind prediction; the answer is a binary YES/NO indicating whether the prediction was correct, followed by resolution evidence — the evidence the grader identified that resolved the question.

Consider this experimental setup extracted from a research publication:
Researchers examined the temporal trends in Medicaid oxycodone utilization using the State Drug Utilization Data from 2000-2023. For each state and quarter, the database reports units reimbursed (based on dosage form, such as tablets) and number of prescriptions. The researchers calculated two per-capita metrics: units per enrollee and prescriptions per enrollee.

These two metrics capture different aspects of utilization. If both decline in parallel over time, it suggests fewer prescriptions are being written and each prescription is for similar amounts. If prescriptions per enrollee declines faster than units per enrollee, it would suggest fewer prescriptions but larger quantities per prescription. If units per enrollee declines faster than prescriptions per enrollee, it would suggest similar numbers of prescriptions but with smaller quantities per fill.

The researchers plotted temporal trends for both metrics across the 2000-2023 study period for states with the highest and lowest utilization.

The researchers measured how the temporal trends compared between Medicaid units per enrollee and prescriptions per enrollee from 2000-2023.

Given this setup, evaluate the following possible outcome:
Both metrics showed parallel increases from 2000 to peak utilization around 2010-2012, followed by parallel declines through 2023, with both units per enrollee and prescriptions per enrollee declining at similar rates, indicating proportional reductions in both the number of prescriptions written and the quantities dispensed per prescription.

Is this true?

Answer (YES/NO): NO